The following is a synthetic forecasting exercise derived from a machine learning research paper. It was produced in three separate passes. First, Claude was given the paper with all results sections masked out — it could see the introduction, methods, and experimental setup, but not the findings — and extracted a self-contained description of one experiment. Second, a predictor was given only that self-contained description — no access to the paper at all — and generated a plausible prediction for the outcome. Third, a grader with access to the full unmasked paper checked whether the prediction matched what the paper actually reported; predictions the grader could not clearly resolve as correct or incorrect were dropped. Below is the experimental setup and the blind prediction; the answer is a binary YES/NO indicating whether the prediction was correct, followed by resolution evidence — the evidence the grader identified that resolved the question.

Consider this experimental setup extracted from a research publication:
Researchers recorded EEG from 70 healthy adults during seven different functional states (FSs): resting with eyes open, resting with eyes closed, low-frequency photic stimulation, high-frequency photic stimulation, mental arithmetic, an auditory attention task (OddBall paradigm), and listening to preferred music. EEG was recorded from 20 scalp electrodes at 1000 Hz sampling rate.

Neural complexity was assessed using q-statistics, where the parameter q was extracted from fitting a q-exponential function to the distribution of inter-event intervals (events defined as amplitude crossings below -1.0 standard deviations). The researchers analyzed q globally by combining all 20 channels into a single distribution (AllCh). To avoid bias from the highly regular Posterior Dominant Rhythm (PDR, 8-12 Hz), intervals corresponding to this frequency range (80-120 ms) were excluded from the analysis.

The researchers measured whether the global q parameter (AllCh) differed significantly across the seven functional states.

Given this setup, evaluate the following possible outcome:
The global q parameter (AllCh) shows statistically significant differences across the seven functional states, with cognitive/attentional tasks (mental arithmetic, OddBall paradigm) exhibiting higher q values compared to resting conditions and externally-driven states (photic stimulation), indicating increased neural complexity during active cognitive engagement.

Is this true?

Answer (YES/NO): NO